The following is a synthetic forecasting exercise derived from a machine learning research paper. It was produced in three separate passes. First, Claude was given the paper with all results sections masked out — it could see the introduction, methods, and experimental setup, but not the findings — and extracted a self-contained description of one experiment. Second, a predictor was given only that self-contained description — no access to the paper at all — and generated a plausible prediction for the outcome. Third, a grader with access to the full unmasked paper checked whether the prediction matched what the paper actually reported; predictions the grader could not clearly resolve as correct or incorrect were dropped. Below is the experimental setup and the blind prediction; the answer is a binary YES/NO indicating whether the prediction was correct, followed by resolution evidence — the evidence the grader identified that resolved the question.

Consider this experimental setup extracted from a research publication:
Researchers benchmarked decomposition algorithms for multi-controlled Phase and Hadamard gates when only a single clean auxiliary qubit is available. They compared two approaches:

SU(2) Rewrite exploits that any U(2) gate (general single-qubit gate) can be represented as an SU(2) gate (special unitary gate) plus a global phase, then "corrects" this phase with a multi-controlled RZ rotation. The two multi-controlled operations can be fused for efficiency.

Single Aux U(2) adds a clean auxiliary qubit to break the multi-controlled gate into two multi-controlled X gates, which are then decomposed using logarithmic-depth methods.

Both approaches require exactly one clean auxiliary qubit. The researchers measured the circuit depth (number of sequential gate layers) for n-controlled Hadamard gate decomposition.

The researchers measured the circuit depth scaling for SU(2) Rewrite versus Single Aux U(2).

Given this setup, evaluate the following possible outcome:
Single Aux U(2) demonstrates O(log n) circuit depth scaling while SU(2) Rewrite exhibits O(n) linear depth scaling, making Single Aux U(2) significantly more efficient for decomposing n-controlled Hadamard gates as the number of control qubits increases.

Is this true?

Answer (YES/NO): NO